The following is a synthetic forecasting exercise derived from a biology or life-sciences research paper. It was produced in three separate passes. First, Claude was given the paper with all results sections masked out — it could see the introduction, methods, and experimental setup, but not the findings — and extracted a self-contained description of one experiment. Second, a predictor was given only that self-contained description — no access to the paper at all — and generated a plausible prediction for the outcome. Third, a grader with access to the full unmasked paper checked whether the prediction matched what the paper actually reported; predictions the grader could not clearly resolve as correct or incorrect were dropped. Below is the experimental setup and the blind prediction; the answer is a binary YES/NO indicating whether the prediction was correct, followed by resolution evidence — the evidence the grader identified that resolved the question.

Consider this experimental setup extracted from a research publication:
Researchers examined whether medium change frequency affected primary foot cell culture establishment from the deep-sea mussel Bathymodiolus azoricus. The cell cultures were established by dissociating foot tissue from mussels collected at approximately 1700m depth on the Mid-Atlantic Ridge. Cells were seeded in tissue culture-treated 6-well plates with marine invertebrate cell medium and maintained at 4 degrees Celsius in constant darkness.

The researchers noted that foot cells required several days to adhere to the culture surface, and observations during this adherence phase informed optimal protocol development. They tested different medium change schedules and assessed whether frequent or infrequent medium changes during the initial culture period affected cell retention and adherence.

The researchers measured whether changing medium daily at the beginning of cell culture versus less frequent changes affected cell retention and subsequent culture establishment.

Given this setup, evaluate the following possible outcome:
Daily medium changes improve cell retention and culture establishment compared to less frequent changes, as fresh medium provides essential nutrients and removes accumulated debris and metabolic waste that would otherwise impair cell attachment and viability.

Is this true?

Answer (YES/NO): NO